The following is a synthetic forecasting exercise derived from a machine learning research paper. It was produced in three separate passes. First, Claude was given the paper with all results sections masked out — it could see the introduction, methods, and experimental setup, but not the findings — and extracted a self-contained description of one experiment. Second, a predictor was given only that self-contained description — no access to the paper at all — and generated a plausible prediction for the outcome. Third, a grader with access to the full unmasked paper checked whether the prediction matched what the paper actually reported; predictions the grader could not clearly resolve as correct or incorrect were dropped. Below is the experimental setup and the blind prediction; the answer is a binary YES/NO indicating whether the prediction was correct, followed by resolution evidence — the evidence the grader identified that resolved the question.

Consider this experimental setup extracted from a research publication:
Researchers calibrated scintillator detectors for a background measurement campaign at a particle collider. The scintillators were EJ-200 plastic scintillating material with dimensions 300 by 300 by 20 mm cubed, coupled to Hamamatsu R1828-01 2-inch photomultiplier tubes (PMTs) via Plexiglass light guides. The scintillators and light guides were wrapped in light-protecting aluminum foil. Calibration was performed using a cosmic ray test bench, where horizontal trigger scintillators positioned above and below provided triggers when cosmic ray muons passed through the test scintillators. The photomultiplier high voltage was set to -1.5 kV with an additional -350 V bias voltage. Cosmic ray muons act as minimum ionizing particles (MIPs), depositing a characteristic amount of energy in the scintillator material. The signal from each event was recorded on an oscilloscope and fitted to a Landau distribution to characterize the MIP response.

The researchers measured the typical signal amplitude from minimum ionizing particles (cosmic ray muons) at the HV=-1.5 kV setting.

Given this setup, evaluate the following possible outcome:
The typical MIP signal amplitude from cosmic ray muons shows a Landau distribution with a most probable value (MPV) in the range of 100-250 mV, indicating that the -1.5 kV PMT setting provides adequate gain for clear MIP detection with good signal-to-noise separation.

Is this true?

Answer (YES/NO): YES